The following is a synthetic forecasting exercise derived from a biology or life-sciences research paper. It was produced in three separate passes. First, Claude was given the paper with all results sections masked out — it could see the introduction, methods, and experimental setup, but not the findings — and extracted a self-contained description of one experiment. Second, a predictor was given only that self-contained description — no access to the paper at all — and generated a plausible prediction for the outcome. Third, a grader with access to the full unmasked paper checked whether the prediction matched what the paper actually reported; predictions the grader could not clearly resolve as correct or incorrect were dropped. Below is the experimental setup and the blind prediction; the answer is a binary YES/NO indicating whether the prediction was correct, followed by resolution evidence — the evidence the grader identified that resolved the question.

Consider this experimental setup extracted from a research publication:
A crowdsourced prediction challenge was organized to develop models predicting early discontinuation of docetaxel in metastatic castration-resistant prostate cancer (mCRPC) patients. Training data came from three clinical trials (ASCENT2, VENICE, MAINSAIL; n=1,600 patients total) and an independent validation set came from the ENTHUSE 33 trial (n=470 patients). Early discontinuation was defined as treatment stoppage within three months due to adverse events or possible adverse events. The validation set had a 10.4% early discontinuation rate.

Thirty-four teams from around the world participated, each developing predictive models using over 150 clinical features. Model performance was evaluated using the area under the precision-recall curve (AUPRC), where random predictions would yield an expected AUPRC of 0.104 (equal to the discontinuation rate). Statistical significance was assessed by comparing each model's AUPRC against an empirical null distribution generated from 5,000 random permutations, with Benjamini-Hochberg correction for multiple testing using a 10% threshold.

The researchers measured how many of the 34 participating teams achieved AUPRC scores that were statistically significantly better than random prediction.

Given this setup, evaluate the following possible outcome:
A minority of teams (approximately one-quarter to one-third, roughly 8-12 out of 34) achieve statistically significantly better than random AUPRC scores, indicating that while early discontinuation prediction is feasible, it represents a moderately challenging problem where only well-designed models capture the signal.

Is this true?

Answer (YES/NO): NO